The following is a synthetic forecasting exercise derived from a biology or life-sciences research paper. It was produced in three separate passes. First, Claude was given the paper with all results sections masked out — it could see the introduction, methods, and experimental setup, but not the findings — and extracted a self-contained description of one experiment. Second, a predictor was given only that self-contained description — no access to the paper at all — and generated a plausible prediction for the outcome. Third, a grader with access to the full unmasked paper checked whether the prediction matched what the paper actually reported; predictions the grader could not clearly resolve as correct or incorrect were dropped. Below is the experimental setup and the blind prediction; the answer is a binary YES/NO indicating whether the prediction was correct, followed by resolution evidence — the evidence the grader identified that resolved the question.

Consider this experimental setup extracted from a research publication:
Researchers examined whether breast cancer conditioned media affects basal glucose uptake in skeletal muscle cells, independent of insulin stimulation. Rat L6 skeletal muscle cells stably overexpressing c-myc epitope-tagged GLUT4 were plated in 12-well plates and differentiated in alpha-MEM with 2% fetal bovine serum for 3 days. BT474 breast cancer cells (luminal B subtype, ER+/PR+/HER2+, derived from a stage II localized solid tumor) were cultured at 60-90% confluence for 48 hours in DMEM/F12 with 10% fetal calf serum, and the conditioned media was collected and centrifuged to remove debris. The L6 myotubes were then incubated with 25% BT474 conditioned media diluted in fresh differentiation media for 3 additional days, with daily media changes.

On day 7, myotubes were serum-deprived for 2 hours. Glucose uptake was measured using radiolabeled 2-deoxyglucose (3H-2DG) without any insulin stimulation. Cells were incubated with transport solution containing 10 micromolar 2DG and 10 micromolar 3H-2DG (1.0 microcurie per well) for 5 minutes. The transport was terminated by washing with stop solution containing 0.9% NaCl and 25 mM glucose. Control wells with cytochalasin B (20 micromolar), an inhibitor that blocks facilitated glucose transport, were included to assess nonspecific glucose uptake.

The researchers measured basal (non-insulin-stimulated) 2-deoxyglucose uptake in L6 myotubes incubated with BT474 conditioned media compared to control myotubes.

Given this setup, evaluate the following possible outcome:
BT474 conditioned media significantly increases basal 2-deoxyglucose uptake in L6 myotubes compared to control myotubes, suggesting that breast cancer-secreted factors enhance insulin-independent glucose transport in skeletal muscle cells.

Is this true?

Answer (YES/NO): NO